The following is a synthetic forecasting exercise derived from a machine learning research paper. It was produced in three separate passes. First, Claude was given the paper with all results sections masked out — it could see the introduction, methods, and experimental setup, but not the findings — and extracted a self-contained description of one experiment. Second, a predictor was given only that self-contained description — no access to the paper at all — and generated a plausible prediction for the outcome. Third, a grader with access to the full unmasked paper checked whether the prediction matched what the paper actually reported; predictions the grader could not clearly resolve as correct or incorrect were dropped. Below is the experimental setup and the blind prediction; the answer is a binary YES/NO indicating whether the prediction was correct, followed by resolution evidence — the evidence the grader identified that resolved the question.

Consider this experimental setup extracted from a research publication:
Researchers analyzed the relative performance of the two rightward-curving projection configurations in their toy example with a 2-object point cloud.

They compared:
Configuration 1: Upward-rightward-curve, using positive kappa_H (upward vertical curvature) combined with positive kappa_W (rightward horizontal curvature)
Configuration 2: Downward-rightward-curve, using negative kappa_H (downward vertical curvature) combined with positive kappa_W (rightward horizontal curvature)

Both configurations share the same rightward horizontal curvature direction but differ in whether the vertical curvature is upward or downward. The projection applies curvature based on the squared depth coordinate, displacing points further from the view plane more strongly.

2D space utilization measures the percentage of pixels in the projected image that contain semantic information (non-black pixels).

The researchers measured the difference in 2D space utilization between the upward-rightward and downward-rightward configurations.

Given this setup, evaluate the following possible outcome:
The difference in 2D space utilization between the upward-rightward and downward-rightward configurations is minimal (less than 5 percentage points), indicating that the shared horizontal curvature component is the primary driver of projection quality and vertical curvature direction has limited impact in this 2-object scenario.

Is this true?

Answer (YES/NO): NO